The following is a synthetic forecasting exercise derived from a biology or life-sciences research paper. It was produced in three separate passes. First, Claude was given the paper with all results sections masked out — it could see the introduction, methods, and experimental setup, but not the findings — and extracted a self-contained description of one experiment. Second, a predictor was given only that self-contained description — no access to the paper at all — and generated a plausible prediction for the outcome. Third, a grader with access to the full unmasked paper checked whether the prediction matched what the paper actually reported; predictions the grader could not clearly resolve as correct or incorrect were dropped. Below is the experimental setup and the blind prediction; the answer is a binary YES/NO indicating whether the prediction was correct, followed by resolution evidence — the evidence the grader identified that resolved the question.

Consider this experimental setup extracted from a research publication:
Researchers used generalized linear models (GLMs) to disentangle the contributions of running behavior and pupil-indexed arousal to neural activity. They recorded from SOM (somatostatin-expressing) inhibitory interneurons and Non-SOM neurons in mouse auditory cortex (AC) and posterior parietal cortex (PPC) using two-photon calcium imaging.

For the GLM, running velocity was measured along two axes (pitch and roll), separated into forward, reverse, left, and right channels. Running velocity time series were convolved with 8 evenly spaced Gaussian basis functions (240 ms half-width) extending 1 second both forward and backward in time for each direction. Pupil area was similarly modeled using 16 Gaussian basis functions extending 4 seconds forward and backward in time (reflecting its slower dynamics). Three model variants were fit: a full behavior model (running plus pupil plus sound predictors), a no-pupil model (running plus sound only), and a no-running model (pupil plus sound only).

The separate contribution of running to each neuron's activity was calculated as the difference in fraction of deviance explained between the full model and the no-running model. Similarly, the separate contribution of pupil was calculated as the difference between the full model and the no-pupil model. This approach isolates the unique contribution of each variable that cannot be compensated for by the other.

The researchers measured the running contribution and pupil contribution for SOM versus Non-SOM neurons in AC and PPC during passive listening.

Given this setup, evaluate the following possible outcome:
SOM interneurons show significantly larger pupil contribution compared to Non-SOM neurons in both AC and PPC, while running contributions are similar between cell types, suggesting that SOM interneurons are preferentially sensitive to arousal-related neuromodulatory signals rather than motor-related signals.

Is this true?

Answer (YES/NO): NO